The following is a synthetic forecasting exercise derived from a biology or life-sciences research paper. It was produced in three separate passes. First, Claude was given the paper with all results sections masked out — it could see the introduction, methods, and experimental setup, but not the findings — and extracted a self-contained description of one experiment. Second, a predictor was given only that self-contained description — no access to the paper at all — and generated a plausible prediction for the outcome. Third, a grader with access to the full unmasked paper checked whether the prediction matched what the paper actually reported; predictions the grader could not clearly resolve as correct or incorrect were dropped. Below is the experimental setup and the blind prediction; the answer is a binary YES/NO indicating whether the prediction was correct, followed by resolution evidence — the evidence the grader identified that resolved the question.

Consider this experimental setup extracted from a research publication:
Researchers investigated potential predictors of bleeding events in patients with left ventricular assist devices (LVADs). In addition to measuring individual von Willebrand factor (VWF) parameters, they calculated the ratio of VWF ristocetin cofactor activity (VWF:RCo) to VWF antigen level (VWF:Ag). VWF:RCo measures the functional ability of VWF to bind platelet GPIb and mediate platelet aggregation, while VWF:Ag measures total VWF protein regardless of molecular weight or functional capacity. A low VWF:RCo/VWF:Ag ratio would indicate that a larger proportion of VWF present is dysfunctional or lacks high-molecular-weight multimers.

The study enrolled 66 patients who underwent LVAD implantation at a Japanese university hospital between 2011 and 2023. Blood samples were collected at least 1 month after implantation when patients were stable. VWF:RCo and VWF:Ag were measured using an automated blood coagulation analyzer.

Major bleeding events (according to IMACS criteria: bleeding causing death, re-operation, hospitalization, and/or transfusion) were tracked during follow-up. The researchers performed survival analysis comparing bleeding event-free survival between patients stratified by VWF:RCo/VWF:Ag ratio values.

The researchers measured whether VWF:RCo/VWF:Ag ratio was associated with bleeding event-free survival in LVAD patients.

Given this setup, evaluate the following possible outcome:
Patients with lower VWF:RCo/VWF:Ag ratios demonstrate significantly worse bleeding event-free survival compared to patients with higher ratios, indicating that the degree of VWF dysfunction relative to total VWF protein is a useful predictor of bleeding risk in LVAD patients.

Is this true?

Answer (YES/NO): YES